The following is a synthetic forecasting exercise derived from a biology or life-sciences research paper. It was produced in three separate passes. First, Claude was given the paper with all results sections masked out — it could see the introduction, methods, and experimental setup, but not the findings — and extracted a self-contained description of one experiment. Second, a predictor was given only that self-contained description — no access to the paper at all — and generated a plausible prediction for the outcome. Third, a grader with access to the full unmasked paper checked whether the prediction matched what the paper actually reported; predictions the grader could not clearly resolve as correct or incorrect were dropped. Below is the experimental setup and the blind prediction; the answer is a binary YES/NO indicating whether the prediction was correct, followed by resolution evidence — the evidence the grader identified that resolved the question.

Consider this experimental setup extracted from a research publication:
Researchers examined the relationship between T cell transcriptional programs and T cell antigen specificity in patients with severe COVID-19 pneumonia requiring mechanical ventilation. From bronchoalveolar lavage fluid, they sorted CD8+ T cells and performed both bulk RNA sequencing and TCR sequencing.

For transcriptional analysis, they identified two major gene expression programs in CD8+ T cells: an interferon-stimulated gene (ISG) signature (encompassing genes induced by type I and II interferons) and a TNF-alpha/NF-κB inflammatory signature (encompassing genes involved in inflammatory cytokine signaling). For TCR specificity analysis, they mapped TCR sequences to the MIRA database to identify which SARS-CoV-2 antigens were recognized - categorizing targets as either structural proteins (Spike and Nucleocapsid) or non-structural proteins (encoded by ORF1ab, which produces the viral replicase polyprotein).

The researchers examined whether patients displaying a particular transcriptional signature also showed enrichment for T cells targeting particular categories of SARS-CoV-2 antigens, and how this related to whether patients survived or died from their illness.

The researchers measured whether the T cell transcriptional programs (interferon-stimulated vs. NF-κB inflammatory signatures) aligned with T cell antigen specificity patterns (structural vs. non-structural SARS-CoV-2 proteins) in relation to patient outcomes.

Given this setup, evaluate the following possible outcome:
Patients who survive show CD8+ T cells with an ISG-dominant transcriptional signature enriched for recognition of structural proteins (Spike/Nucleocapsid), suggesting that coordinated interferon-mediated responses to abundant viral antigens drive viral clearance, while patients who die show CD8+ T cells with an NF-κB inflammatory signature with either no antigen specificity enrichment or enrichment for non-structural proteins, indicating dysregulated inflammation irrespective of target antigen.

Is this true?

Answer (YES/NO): YES